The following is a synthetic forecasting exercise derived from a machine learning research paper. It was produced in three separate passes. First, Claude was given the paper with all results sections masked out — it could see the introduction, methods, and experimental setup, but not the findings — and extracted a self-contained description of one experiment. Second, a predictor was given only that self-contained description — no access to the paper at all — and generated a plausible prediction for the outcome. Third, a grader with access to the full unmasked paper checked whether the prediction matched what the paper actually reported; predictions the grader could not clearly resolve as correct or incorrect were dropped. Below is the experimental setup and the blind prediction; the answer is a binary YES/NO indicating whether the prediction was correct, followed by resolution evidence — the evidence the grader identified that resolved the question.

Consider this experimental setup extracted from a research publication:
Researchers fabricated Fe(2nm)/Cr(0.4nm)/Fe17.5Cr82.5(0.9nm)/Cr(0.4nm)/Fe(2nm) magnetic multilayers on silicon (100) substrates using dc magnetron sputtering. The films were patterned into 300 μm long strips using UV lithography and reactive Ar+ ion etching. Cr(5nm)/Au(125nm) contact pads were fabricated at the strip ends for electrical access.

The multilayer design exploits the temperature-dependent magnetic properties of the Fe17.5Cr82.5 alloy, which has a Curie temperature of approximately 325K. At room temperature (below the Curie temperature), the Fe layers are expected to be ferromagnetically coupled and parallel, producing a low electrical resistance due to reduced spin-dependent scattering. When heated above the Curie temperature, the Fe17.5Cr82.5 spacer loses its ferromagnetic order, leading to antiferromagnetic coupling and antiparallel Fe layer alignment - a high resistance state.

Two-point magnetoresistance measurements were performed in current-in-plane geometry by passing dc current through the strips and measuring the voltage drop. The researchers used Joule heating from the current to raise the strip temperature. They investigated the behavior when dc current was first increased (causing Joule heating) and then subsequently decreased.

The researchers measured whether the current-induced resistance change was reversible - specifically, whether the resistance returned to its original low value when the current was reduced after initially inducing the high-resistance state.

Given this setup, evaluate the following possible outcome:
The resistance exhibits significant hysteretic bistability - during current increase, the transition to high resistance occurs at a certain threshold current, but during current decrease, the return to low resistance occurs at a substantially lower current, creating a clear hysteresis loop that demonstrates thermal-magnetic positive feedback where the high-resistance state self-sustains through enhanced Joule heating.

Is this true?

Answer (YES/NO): NO